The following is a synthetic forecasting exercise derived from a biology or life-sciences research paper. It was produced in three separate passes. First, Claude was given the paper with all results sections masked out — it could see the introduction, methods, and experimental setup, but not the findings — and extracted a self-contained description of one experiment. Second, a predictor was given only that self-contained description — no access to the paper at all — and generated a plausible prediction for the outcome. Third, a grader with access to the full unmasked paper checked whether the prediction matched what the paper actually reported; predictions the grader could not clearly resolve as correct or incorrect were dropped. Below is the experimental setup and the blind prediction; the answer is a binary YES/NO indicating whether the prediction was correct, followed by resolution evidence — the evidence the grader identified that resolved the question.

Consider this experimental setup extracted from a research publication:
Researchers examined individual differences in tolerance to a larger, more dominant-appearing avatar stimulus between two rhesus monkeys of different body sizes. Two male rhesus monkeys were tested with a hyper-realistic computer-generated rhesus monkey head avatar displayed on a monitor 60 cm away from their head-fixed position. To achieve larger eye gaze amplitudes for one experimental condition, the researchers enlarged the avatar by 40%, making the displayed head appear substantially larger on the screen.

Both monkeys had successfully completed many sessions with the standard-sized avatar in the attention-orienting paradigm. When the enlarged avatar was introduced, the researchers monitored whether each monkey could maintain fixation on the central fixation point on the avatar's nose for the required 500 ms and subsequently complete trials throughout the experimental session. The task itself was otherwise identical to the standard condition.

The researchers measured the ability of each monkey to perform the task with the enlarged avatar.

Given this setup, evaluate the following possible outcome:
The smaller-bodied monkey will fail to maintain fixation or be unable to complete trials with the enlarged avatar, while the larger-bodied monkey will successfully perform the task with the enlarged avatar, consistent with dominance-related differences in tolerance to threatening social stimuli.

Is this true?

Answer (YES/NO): YES